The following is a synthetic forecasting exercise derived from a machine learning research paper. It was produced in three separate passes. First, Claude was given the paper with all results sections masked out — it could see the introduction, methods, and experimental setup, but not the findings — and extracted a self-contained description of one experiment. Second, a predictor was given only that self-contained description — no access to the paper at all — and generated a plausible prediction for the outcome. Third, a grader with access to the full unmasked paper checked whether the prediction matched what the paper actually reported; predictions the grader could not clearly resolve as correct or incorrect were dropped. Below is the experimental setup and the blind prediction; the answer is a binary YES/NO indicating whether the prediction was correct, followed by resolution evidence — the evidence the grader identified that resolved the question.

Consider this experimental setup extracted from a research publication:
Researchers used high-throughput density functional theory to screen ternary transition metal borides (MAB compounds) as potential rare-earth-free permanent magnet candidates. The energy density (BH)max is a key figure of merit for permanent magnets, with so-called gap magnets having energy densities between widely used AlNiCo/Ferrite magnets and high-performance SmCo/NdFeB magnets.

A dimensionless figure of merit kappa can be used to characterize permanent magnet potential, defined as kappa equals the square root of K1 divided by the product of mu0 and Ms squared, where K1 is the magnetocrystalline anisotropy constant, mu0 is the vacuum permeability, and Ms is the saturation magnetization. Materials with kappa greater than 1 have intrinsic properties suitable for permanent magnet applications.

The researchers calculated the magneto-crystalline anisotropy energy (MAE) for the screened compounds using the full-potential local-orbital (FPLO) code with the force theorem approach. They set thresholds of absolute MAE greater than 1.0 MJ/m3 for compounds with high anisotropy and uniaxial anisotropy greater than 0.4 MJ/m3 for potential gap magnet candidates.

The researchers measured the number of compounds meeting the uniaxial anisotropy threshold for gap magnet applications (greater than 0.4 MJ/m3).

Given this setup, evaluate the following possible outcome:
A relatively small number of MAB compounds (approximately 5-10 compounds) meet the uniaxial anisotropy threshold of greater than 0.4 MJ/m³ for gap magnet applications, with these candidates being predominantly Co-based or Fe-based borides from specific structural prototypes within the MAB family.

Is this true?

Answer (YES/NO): NO